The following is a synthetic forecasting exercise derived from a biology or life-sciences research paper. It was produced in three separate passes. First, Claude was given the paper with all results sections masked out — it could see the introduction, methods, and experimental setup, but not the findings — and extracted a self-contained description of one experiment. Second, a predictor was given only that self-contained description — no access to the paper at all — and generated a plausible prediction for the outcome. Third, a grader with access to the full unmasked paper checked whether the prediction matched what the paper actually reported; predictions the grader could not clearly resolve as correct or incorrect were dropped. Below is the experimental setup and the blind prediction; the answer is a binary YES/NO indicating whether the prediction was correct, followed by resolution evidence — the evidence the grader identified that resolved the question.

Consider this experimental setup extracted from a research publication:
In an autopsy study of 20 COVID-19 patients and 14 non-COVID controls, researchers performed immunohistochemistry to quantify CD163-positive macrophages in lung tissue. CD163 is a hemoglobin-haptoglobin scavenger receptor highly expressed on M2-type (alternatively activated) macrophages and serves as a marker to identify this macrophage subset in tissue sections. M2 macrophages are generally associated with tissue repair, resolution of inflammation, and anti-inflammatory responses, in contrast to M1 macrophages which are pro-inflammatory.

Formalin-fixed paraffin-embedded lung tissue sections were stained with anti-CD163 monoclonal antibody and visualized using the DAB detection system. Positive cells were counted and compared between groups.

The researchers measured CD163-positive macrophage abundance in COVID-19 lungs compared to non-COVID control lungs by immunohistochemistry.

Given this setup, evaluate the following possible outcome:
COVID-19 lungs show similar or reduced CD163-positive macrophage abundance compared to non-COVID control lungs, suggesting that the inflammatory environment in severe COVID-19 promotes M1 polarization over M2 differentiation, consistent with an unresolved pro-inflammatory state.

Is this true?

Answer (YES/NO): NO